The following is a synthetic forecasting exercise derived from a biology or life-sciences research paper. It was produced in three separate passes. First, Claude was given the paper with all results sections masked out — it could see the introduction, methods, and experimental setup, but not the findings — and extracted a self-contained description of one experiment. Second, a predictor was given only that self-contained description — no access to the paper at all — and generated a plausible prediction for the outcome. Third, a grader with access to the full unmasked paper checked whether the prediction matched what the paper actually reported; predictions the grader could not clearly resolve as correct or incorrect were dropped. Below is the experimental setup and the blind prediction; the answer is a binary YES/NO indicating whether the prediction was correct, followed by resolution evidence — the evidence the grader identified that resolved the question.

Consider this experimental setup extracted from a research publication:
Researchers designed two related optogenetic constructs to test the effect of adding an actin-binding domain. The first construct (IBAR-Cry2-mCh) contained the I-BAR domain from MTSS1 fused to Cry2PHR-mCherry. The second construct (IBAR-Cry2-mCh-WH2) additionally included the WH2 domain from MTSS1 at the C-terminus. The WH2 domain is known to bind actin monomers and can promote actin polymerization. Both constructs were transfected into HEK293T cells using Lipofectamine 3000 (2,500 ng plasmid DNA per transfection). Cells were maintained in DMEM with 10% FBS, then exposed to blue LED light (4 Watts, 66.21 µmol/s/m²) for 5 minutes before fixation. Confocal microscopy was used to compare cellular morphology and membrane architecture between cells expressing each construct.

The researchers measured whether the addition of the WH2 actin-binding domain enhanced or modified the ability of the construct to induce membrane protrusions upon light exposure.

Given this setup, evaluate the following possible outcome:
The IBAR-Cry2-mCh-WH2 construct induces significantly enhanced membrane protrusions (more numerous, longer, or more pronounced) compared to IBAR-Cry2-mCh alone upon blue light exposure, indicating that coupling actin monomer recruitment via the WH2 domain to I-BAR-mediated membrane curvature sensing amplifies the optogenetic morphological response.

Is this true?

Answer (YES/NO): NO